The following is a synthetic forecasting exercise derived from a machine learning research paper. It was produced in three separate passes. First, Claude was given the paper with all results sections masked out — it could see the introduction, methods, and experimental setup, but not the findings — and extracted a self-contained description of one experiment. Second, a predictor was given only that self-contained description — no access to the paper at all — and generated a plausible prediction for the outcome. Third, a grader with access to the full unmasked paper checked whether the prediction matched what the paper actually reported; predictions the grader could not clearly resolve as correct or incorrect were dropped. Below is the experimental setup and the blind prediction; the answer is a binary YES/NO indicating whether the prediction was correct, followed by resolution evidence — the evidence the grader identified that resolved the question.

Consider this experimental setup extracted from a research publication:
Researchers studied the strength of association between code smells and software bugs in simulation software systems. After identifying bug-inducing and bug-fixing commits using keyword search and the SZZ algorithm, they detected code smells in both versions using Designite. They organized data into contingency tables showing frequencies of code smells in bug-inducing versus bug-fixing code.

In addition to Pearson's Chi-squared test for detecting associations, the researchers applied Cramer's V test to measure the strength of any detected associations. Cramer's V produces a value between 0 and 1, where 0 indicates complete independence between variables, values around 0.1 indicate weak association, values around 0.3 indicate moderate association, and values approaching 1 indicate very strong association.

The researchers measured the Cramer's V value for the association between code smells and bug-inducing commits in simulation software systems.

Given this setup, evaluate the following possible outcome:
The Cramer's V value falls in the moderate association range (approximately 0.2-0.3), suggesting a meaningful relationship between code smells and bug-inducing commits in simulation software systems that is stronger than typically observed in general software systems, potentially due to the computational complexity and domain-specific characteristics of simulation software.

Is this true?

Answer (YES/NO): NO